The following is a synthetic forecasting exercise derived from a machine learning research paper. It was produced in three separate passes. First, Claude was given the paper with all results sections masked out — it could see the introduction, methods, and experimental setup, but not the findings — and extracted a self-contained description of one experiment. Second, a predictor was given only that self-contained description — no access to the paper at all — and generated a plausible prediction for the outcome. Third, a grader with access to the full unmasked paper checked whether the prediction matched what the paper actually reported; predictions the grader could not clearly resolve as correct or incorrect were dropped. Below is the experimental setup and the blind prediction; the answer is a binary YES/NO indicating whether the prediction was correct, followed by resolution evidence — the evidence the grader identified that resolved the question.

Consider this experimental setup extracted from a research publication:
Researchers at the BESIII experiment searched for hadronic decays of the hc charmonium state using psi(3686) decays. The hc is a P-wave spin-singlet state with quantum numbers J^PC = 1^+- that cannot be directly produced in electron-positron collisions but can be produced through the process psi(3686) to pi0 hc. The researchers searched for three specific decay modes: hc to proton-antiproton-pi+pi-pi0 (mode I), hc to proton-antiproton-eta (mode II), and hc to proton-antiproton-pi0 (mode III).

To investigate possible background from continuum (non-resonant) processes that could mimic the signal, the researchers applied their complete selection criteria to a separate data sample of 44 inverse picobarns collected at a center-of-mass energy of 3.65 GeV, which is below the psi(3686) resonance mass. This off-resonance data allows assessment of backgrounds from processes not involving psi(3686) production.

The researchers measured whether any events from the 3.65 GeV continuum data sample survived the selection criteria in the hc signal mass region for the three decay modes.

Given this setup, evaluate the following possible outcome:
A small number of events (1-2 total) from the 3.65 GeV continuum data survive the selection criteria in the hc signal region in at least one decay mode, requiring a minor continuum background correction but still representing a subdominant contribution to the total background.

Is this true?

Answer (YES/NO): NO